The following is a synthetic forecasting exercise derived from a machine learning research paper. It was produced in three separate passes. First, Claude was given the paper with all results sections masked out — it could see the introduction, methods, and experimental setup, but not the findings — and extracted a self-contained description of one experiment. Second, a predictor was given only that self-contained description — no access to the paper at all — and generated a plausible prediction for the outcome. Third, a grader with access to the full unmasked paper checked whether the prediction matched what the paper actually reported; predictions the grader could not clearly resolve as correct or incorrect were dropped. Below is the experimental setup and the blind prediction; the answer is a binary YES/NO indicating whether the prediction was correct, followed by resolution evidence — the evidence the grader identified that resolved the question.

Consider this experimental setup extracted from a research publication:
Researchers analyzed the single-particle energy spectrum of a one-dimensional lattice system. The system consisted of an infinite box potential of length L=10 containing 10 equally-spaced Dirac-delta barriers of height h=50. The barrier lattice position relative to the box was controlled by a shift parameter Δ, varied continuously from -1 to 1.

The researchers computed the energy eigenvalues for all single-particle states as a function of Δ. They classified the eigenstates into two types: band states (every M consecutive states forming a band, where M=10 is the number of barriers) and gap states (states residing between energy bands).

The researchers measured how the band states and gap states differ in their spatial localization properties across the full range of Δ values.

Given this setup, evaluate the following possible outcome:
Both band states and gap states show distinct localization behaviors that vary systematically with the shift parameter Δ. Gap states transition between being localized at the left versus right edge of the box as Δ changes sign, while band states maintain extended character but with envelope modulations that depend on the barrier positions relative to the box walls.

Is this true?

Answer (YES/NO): NO